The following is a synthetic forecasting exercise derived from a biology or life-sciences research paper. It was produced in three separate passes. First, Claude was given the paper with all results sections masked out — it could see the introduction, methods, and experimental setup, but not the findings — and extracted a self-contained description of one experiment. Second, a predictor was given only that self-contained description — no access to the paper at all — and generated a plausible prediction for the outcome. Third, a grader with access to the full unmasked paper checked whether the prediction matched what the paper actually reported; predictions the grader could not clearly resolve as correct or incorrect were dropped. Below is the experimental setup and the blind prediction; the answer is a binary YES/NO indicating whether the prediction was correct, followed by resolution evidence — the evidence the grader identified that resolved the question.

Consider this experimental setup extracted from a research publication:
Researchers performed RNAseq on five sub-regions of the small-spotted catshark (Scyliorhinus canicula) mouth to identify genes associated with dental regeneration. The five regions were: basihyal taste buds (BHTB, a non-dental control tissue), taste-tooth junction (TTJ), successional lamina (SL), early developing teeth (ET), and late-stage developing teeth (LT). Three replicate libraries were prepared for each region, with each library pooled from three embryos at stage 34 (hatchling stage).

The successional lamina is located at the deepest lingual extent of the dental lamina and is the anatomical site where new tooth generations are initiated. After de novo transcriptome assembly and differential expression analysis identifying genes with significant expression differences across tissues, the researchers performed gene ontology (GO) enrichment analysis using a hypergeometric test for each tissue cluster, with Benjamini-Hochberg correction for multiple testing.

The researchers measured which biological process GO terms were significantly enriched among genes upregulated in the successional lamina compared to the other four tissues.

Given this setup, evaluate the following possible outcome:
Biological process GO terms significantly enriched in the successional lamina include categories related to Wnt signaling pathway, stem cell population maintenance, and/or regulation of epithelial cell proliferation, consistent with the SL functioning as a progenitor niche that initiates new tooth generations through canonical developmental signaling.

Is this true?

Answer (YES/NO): YES